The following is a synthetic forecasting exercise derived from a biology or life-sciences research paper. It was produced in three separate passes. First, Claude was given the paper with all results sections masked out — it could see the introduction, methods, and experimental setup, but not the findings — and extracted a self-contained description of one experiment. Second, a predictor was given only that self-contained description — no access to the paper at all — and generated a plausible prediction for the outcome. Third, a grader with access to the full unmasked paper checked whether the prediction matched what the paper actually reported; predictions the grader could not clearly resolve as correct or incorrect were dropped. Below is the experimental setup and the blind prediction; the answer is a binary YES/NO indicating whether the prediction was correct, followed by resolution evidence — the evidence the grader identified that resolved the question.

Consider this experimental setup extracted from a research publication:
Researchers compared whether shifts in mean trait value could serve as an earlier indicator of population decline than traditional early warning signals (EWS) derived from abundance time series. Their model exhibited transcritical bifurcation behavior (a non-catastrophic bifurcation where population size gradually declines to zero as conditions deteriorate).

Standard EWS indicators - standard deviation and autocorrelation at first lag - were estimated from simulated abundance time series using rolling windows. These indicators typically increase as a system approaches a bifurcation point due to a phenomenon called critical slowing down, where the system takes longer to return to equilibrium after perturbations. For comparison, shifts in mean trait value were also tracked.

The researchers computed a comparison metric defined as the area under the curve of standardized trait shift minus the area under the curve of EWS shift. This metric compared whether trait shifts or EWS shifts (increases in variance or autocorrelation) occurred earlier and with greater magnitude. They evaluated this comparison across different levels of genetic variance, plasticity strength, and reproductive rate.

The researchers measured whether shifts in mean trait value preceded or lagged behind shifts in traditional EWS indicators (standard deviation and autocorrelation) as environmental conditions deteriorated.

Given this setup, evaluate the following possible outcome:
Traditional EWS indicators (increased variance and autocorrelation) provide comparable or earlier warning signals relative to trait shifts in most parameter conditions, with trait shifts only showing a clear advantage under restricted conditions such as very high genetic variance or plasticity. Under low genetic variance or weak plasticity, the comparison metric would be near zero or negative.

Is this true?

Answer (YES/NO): NO